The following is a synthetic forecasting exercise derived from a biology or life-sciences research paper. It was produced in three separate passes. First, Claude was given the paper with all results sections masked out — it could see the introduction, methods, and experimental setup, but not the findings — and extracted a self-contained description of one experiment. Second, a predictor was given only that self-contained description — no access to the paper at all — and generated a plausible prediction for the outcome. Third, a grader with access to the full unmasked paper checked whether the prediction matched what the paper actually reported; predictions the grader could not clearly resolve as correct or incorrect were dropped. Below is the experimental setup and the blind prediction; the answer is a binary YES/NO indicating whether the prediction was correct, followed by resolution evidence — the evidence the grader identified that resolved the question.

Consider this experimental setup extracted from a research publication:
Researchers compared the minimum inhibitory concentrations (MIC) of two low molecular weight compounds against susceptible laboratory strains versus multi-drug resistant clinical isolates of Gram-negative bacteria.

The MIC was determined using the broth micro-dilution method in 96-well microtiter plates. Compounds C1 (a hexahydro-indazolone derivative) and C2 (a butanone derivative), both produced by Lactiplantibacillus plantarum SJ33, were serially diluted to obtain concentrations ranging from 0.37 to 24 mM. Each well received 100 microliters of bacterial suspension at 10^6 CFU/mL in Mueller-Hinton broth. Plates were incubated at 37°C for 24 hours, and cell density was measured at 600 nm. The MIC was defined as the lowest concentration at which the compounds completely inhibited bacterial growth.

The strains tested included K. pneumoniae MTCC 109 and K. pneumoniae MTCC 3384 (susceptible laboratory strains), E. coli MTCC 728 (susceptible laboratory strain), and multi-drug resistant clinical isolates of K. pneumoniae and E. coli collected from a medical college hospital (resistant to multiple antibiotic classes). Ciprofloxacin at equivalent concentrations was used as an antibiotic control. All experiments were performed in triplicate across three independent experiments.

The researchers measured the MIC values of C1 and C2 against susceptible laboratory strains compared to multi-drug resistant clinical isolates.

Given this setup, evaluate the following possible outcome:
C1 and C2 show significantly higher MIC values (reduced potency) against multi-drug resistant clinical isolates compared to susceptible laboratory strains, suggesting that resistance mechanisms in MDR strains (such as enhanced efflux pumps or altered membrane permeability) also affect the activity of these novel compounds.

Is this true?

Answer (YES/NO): NO